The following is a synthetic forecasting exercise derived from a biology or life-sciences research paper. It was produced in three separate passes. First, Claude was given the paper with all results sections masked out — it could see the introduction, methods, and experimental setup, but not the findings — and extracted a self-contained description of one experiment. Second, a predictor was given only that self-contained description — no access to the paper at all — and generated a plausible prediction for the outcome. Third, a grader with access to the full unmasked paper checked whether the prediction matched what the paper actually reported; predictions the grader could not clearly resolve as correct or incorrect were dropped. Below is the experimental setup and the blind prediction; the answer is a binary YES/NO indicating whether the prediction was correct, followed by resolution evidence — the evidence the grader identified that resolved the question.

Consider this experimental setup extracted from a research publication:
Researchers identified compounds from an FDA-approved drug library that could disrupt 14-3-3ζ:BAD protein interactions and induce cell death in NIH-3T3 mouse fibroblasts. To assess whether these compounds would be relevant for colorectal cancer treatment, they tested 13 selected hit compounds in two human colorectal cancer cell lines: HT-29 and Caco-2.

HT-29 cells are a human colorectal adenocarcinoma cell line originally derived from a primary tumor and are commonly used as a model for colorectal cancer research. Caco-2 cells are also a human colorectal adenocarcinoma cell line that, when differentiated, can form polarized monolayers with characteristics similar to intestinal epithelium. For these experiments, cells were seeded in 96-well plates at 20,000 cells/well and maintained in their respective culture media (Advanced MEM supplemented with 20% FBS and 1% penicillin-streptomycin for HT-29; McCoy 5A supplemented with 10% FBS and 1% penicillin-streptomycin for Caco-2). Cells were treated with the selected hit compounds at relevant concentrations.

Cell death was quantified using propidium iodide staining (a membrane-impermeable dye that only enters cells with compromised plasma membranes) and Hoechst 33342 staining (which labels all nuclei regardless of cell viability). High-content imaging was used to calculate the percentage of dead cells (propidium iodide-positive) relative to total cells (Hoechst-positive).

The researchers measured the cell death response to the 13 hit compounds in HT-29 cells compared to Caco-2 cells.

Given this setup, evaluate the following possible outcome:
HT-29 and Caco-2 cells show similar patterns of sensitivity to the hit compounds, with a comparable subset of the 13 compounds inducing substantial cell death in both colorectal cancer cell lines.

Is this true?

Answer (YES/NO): YES